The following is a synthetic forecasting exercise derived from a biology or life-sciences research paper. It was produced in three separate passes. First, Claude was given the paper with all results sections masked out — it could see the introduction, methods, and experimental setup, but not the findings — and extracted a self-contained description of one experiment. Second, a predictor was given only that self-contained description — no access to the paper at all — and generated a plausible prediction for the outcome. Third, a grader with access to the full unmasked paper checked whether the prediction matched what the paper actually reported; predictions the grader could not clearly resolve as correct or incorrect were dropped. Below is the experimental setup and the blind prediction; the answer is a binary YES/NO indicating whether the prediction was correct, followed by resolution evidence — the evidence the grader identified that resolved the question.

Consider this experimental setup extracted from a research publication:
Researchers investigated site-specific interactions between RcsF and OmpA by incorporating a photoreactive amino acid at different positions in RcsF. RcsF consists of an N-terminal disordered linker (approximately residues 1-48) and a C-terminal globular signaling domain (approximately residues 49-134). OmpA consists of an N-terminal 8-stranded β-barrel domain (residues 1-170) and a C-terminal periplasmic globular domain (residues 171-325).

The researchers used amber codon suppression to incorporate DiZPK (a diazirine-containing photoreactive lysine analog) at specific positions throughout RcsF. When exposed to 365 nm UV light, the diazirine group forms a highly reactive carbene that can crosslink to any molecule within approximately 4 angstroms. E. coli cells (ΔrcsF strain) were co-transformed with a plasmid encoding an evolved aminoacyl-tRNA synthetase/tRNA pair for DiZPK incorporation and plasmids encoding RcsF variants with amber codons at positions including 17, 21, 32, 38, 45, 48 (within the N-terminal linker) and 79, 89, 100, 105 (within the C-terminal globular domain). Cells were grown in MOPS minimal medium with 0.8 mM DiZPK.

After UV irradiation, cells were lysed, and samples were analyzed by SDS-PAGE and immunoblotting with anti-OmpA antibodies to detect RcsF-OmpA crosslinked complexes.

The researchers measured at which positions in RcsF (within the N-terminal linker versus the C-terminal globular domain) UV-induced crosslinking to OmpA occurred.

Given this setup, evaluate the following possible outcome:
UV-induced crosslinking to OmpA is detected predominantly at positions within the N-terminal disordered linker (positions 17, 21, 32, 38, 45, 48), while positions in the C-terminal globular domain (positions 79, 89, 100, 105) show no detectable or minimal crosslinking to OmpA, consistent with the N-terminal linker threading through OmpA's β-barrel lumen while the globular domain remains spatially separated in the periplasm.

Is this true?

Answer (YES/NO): NO